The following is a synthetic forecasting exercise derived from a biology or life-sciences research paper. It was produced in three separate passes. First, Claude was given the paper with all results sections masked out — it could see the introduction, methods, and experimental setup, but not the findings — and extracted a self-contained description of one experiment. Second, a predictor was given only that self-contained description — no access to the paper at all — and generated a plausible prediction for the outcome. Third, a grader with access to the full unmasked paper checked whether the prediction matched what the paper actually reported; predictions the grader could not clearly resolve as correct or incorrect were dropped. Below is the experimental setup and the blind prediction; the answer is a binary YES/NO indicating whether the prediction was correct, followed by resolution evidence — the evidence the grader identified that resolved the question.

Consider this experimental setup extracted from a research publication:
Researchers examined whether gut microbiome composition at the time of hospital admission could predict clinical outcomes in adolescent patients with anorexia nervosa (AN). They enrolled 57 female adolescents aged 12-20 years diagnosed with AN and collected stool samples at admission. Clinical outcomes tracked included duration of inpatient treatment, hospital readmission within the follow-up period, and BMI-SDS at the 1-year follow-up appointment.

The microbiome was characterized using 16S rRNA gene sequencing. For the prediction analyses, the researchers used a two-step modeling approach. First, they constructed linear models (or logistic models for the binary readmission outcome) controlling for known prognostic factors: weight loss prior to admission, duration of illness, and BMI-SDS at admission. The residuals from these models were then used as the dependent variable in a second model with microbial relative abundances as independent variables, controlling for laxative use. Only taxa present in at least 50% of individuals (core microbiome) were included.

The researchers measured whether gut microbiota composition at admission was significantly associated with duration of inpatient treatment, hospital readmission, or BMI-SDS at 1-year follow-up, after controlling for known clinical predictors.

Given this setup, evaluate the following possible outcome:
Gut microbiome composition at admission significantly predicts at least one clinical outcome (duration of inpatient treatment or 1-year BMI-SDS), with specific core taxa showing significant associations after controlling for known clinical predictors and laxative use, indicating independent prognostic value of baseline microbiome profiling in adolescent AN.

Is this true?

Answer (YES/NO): YES